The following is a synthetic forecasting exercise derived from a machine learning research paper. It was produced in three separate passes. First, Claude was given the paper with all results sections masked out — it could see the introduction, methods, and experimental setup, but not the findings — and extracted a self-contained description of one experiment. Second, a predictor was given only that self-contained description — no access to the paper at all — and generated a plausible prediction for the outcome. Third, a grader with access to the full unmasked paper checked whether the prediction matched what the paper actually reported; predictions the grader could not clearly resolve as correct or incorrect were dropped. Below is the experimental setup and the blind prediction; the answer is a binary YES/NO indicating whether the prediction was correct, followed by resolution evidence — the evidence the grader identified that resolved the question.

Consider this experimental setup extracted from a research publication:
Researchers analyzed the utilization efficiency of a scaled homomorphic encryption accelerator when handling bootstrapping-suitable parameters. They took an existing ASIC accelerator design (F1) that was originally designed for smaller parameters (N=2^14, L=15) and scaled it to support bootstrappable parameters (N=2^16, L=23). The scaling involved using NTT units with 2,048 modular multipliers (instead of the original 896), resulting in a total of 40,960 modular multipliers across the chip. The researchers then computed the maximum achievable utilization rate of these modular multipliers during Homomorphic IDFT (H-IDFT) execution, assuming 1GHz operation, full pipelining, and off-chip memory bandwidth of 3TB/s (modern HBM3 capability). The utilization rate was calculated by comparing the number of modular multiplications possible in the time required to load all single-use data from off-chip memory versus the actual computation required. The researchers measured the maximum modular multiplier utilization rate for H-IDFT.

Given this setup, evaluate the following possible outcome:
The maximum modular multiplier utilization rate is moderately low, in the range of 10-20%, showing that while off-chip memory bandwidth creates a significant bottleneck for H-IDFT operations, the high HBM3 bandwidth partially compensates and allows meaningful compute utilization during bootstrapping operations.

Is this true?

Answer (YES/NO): NO